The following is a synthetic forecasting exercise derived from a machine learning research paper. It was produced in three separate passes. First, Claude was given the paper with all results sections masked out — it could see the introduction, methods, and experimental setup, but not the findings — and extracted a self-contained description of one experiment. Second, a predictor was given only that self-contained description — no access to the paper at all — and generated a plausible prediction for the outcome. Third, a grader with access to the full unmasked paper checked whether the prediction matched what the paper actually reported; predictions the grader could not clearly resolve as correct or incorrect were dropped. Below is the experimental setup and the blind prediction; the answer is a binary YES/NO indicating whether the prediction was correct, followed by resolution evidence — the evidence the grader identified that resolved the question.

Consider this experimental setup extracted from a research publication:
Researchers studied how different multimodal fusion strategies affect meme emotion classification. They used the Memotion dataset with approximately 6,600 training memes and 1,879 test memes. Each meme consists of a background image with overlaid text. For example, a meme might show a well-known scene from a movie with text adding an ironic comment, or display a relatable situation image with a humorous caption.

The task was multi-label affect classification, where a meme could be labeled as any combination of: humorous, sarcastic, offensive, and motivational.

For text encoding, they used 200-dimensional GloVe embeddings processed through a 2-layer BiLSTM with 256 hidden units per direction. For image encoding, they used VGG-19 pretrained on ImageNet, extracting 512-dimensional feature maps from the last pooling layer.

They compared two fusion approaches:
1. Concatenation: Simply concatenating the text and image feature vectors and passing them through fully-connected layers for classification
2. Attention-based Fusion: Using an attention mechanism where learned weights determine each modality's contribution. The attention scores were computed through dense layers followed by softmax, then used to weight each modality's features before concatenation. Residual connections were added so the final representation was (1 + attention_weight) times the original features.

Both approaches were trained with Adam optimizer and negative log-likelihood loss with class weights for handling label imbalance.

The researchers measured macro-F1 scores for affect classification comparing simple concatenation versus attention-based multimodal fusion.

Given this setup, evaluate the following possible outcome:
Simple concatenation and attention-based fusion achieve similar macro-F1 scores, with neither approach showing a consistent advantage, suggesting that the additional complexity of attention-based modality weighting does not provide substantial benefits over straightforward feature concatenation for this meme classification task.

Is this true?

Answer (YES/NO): NO